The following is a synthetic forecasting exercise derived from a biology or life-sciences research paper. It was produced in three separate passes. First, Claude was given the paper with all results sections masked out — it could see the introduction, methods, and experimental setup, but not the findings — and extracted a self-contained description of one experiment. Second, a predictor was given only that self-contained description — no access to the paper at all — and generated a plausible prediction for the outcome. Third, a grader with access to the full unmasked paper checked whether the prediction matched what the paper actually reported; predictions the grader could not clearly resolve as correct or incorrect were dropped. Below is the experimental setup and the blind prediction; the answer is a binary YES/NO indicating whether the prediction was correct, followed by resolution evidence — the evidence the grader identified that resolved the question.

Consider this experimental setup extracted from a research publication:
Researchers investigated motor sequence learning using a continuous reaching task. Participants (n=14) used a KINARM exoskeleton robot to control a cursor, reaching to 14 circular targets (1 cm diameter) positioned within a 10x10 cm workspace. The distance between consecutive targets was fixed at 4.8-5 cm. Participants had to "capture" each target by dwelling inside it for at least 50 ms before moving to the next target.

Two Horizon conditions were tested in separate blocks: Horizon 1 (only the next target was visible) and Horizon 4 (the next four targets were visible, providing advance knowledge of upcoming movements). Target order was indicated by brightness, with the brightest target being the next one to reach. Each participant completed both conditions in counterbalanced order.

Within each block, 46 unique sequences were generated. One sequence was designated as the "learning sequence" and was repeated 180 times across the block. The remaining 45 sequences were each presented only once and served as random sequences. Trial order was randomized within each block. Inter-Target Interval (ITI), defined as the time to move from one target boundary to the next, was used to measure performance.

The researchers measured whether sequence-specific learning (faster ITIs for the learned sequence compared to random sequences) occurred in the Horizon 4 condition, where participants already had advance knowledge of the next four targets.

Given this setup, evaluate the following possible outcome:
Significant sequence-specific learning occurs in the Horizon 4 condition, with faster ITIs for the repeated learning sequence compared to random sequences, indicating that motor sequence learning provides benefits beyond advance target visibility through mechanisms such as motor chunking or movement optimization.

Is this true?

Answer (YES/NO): YES